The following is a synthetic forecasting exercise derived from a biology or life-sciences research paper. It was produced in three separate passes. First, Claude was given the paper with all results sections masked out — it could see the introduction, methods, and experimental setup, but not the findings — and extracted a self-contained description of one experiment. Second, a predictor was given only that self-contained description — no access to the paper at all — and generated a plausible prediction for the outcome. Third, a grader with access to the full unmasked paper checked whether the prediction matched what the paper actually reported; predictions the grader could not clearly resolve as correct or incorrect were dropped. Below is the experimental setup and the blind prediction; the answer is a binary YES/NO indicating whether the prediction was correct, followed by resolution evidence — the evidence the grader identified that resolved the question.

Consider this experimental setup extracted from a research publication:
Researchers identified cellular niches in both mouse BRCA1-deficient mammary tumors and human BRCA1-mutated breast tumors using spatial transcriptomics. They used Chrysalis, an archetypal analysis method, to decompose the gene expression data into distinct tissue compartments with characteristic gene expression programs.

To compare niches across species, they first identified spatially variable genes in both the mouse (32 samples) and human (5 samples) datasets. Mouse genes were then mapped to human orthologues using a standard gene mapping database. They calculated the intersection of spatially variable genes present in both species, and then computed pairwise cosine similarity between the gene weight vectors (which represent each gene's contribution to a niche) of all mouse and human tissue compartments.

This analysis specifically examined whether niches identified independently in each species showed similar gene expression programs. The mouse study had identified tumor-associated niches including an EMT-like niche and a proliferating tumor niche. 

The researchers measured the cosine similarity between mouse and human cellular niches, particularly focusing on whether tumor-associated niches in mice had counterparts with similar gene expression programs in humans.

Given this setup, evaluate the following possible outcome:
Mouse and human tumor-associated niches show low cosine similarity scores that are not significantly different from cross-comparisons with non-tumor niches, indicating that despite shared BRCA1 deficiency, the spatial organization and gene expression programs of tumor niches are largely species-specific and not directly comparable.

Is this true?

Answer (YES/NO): NO